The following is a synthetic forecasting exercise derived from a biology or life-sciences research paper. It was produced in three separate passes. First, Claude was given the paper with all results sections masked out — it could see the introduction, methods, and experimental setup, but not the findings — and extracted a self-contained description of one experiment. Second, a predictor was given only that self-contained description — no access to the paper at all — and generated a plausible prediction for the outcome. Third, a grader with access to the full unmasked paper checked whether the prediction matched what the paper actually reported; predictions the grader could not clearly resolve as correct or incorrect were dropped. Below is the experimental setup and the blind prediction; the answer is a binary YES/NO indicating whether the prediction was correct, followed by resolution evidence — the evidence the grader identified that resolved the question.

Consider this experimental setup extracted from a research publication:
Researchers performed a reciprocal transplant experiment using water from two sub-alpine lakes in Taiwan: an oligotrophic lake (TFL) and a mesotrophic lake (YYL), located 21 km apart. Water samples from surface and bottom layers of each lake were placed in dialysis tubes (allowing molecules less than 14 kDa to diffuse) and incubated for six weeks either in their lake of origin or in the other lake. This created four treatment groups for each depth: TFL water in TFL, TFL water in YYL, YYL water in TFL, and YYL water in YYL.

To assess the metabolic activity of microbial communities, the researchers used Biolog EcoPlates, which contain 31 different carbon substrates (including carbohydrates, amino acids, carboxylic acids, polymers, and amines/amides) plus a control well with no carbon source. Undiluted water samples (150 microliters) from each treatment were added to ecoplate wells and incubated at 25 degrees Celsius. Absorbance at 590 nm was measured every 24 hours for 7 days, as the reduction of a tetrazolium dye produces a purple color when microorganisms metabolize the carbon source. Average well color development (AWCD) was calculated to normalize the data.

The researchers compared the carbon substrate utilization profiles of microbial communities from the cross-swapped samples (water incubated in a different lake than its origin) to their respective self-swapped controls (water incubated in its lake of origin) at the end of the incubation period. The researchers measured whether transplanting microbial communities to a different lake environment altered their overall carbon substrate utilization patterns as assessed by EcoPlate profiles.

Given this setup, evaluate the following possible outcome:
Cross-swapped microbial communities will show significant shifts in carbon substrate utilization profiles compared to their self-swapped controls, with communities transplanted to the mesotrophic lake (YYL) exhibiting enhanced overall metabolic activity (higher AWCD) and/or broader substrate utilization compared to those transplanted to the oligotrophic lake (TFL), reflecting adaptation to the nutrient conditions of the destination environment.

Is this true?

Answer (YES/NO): YES